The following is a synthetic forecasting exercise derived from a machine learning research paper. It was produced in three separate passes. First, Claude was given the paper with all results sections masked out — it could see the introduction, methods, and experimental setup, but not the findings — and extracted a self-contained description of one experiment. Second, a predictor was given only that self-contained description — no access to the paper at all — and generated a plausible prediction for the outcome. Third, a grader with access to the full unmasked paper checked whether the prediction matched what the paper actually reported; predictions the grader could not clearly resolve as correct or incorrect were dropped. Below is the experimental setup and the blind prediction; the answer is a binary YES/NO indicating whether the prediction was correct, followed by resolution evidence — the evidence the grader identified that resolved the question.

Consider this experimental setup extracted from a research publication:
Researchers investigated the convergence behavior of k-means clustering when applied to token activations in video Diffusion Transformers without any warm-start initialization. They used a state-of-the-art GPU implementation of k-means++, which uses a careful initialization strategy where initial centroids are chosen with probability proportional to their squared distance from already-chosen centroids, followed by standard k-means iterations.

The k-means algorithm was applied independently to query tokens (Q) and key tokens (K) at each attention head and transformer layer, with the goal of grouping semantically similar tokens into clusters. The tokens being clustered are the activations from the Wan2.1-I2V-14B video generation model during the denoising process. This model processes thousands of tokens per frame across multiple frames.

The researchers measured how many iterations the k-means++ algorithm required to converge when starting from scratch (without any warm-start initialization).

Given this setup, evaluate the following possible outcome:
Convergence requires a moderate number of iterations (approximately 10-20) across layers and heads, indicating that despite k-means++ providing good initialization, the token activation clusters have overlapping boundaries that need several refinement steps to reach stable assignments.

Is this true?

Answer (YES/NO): NO